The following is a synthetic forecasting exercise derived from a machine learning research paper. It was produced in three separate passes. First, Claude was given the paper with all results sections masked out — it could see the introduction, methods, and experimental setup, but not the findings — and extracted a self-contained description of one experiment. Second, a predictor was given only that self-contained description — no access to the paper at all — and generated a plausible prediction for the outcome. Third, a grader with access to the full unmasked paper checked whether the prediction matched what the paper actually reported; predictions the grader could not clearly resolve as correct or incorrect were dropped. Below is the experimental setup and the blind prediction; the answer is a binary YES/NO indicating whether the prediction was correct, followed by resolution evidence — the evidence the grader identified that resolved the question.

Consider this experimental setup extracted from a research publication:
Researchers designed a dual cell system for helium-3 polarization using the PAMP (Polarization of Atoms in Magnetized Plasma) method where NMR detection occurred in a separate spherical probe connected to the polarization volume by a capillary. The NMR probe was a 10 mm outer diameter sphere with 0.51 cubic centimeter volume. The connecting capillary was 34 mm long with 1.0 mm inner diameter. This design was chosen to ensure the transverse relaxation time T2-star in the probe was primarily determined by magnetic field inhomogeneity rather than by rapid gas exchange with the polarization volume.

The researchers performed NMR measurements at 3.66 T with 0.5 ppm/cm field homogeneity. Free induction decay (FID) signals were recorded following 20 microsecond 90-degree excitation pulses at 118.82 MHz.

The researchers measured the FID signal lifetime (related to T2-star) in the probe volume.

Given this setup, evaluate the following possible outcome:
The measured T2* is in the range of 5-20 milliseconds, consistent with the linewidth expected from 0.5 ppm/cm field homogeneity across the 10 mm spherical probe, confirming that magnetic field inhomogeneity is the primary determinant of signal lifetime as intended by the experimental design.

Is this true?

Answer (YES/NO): NO